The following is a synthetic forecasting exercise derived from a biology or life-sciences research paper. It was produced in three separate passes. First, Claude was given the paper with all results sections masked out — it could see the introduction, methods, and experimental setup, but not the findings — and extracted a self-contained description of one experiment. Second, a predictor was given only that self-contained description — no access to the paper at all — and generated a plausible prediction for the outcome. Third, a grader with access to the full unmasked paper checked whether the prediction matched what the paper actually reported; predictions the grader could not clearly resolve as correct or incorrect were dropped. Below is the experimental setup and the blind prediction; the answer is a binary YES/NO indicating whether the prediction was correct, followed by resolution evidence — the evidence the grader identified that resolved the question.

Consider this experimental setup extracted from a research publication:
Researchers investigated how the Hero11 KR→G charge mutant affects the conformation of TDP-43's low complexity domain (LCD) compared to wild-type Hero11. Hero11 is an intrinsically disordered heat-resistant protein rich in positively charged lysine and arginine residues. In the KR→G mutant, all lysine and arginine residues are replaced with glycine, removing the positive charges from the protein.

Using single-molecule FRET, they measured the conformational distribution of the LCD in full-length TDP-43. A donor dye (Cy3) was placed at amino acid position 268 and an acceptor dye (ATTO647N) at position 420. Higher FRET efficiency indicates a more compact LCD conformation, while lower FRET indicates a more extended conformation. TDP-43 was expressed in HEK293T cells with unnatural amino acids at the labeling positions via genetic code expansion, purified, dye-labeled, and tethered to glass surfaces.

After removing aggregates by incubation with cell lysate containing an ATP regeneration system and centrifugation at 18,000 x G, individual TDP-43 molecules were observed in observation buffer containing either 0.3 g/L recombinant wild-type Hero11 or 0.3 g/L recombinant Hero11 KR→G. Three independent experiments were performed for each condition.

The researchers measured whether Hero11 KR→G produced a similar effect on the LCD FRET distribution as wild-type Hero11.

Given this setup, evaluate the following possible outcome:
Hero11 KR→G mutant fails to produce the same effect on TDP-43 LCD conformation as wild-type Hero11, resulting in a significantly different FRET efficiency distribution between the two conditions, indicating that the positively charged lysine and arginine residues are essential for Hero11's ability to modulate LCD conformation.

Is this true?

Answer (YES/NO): YES